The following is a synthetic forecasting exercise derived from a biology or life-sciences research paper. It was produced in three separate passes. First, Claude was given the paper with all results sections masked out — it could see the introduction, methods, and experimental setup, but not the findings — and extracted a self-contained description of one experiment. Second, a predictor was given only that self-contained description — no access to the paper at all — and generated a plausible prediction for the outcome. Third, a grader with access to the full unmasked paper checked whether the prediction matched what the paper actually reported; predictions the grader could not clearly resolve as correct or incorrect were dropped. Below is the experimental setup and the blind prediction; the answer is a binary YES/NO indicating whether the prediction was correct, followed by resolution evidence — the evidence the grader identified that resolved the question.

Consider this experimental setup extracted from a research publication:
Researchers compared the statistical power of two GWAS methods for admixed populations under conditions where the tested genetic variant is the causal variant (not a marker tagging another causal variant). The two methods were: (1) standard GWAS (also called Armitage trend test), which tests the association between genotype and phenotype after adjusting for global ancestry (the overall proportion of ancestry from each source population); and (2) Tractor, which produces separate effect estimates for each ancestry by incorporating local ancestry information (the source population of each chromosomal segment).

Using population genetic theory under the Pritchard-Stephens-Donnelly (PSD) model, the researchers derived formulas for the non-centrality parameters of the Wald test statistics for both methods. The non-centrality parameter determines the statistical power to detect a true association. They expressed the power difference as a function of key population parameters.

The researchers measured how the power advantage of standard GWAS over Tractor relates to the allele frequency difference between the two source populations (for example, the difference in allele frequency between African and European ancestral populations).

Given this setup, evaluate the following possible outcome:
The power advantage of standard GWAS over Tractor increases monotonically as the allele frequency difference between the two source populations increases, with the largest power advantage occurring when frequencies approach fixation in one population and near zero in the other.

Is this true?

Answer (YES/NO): YES